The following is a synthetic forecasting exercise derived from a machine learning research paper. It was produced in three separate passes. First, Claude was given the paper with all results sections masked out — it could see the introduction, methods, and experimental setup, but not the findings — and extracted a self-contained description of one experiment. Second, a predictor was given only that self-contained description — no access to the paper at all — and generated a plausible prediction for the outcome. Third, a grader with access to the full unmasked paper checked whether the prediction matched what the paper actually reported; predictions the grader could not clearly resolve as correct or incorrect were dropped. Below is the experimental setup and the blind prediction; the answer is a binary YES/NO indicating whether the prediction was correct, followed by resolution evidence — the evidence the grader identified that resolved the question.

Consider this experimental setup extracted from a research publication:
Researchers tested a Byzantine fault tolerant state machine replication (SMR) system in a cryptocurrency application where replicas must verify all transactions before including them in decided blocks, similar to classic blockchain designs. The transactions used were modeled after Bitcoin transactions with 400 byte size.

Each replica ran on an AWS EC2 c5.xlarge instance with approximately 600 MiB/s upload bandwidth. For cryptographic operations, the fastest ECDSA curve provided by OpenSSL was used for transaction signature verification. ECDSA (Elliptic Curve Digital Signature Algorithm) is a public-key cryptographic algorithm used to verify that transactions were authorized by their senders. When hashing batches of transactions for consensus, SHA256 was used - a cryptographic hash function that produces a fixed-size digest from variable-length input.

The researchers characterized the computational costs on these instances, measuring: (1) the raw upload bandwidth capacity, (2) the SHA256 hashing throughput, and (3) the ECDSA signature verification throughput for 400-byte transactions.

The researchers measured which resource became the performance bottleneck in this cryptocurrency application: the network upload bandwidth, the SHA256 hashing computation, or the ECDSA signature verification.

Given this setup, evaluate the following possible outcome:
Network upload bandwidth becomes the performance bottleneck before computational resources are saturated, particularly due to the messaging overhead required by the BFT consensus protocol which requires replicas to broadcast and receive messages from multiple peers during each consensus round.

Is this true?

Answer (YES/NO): NO